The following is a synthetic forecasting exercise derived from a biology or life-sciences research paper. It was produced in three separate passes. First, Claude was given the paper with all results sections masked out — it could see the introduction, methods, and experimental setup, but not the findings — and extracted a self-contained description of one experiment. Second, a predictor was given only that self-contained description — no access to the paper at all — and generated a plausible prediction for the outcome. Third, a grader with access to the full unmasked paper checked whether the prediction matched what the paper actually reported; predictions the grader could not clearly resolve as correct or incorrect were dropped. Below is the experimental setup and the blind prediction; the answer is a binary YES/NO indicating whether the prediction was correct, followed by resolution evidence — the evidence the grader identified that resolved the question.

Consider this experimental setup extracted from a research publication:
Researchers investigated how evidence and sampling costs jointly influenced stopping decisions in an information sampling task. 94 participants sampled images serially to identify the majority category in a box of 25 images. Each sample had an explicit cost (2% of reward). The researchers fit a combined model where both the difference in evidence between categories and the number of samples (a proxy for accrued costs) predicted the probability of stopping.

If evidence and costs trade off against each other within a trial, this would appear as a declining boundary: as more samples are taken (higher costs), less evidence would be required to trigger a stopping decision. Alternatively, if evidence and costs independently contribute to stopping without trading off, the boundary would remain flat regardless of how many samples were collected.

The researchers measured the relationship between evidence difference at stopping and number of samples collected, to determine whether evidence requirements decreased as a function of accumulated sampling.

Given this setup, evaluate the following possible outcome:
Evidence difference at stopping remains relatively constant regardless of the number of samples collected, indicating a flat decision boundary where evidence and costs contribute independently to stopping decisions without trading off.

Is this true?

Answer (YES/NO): NO